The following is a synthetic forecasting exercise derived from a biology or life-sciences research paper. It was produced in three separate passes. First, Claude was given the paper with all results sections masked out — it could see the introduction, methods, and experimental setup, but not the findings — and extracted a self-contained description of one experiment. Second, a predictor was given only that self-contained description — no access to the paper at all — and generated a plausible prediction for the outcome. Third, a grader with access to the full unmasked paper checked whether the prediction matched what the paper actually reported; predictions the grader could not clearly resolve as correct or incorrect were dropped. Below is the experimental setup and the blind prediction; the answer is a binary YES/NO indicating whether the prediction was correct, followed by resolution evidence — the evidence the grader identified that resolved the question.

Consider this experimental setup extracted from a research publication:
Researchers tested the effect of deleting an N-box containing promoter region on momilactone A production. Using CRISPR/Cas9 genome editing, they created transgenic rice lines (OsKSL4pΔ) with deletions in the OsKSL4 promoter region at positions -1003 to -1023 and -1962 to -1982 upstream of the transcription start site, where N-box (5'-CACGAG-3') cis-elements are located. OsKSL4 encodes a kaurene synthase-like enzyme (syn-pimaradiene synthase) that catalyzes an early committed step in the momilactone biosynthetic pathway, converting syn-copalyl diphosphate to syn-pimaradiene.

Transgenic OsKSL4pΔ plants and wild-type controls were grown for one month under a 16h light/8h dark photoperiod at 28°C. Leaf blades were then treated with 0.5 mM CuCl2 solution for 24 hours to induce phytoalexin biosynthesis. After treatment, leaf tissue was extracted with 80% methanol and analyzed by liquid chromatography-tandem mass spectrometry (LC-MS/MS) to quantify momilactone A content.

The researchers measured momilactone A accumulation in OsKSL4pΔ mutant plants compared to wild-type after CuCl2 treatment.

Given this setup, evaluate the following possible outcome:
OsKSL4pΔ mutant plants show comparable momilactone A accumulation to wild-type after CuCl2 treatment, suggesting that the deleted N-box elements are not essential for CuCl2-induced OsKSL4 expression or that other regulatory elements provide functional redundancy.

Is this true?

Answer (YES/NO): NO